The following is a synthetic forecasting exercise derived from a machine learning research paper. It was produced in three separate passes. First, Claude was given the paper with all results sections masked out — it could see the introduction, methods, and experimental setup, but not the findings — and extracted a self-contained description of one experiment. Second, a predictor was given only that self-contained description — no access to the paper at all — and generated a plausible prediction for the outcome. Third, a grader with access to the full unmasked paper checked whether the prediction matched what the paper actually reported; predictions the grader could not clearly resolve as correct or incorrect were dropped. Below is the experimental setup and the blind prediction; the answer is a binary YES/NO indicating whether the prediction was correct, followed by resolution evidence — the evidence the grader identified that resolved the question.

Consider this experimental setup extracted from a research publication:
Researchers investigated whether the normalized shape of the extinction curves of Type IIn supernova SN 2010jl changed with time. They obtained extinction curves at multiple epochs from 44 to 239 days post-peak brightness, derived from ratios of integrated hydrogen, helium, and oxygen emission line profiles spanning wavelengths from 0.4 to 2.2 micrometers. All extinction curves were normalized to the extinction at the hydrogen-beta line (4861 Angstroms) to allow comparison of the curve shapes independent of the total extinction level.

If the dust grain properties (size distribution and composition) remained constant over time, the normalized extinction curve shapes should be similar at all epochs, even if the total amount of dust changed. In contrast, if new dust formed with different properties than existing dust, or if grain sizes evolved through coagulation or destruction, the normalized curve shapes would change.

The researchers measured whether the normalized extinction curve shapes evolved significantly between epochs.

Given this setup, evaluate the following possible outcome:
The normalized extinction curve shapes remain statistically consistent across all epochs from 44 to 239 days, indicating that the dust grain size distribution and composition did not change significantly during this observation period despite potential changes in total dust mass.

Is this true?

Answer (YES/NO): YES